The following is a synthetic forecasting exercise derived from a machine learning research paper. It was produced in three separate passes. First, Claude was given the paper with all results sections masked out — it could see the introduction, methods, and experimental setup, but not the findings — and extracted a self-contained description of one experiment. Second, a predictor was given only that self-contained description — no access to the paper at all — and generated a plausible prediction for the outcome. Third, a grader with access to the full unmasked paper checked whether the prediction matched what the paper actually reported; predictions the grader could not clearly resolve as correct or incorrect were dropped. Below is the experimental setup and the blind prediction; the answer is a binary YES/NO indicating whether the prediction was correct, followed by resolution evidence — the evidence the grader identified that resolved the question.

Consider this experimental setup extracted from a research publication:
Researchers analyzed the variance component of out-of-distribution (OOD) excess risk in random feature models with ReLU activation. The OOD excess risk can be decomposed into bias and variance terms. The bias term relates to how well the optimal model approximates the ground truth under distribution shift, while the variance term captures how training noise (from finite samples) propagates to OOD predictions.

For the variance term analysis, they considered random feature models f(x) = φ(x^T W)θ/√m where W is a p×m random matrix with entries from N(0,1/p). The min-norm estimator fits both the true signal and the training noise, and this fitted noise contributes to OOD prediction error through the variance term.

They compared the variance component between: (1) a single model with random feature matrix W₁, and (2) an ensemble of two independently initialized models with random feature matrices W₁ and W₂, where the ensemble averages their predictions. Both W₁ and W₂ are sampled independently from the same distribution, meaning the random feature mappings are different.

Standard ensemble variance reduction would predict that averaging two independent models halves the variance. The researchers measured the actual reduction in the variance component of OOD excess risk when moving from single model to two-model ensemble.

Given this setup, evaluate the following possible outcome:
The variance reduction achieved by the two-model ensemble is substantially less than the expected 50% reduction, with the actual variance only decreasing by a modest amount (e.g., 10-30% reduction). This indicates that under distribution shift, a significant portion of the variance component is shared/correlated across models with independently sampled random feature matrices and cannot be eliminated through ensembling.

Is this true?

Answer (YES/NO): YES